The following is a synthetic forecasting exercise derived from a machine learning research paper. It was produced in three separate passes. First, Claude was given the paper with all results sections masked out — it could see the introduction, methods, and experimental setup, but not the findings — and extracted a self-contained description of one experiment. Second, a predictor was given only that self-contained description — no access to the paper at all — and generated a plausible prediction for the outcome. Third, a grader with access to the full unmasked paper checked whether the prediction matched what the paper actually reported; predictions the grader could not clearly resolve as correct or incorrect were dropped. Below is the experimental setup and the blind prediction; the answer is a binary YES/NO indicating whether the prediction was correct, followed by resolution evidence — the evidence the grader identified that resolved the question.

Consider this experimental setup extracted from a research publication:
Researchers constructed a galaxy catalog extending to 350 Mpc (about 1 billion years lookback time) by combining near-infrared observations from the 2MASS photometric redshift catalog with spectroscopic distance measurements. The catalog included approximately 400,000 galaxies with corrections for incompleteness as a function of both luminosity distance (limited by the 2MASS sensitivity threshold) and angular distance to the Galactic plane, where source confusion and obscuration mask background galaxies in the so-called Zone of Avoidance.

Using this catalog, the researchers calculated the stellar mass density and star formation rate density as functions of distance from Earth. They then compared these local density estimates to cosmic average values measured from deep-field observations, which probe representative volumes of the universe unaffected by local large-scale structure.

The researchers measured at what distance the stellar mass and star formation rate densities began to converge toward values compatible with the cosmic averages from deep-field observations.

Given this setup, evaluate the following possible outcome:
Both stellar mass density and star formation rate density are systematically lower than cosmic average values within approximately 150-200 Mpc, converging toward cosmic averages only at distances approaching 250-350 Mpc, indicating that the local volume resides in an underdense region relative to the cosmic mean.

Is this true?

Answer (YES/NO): NO